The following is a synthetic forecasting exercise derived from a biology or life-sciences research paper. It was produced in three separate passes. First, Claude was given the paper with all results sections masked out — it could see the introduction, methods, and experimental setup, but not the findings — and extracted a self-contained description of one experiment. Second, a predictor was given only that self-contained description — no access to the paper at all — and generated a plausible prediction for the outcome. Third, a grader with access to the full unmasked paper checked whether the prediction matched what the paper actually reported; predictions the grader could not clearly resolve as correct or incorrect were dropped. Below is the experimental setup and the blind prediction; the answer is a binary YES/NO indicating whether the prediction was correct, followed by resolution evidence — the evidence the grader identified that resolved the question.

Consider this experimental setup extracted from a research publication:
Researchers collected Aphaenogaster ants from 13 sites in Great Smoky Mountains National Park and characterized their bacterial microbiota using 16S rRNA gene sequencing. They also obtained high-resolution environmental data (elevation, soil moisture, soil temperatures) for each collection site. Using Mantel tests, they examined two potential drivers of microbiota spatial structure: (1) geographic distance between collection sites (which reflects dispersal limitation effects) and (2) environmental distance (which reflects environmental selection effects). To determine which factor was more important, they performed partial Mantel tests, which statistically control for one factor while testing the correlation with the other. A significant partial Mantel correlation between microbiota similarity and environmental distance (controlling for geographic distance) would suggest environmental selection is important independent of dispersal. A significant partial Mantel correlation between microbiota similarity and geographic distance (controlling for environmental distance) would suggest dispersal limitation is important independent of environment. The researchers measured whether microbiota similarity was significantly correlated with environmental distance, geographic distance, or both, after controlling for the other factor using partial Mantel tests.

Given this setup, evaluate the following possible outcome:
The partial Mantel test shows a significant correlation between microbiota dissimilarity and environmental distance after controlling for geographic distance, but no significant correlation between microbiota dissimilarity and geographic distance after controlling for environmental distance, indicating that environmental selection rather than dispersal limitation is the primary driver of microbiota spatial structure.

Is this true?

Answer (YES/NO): NO